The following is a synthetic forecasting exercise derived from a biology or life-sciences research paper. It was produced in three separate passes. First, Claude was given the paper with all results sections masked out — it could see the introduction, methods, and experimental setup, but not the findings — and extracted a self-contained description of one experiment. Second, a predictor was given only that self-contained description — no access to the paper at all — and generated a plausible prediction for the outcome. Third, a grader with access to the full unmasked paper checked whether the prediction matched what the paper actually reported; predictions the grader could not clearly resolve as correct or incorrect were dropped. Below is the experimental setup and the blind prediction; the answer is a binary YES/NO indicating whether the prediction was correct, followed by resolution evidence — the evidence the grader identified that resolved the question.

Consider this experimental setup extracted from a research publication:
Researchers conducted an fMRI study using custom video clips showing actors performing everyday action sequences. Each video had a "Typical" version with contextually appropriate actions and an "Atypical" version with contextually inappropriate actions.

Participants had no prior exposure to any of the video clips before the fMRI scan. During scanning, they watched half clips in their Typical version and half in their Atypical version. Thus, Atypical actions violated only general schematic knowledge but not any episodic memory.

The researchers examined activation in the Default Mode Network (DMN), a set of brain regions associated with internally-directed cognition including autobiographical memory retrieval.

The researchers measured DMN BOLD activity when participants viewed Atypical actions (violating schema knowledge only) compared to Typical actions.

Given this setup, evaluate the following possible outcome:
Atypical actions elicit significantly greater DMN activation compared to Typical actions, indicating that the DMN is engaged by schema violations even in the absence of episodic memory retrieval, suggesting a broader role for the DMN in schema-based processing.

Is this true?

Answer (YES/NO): NO